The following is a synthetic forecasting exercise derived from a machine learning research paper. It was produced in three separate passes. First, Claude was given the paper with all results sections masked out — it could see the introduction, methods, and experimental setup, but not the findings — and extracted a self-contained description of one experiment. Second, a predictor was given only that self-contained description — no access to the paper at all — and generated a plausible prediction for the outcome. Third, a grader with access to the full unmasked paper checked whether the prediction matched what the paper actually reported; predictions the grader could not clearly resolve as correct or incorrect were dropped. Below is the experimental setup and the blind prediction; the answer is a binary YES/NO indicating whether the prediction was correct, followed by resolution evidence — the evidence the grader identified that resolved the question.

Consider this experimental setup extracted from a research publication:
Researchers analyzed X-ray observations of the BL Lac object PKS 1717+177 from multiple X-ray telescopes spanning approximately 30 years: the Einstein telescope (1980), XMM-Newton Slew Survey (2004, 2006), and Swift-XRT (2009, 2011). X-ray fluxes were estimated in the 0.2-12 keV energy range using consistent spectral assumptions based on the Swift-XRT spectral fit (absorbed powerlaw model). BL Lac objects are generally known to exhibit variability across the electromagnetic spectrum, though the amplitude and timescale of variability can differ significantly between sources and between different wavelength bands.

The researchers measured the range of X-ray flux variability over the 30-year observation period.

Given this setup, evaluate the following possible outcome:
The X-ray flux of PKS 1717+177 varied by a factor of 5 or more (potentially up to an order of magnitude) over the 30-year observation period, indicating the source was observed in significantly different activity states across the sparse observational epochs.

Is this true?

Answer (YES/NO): NO